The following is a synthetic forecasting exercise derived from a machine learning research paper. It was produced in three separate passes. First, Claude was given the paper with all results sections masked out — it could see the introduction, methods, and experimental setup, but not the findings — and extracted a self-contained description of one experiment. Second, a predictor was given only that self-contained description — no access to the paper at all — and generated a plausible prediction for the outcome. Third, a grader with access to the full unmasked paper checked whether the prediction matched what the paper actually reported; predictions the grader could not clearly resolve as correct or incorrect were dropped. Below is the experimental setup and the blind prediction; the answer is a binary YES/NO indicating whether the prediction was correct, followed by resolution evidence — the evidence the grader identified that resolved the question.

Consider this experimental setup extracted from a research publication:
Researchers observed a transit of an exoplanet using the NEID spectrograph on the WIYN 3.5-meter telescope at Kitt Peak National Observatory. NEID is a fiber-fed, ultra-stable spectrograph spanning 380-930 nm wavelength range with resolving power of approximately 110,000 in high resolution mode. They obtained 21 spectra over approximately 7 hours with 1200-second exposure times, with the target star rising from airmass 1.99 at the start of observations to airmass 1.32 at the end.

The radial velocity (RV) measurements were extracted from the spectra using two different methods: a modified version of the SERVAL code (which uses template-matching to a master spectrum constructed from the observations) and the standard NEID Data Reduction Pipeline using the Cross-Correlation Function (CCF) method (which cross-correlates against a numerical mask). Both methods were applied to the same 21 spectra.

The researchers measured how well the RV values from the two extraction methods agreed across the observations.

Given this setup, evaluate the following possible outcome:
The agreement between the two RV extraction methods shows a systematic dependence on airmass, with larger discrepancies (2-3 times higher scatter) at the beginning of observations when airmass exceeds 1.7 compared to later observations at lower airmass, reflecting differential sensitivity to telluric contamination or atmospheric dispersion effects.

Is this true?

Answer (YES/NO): NO